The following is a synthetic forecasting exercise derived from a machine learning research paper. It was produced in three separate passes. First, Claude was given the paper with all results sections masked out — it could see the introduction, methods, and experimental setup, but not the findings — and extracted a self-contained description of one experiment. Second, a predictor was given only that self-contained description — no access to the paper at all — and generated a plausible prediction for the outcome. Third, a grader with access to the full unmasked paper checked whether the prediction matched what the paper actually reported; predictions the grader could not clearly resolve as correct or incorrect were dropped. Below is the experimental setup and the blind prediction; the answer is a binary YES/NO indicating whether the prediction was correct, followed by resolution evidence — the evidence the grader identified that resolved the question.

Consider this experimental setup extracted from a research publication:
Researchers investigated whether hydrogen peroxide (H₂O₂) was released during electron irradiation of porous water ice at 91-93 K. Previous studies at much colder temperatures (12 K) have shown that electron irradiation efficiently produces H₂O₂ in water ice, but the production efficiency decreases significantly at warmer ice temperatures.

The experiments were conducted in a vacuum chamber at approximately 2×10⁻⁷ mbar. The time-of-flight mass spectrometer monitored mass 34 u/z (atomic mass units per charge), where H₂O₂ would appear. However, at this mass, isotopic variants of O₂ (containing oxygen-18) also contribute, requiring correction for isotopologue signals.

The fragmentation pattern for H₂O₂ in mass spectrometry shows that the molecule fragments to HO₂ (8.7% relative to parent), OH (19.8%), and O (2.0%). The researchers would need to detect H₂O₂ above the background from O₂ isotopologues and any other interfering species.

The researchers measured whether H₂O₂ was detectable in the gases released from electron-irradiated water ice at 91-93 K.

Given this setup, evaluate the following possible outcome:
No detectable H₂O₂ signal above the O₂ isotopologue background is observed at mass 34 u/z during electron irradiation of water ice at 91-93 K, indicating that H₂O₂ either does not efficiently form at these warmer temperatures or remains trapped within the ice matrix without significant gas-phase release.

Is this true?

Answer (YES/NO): YES